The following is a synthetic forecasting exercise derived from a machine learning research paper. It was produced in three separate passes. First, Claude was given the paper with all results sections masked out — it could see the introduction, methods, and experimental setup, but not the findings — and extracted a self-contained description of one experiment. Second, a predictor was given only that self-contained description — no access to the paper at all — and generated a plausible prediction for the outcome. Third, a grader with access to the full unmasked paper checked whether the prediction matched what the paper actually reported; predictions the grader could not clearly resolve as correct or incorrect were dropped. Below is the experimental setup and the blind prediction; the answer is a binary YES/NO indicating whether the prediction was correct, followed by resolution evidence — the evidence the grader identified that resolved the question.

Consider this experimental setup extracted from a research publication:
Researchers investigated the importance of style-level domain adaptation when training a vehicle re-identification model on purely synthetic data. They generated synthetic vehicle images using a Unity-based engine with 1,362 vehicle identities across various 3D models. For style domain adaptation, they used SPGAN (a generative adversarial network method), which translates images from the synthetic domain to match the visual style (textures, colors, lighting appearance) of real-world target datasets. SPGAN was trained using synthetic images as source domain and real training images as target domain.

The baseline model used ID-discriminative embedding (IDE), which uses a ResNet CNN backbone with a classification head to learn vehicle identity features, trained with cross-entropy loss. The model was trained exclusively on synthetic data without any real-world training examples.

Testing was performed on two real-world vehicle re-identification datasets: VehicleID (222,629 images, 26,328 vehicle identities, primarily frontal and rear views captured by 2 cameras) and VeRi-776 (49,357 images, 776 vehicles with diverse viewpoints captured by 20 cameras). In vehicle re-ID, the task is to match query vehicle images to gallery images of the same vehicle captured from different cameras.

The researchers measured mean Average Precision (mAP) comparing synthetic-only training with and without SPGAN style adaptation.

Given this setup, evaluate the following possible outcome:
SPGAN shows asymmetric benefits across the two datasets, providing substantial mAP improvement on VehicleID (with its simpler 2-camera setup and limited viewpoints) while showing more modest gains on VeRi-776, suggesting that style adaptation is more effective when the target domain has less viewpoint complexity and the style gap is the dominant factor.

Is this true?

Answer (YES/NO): NO